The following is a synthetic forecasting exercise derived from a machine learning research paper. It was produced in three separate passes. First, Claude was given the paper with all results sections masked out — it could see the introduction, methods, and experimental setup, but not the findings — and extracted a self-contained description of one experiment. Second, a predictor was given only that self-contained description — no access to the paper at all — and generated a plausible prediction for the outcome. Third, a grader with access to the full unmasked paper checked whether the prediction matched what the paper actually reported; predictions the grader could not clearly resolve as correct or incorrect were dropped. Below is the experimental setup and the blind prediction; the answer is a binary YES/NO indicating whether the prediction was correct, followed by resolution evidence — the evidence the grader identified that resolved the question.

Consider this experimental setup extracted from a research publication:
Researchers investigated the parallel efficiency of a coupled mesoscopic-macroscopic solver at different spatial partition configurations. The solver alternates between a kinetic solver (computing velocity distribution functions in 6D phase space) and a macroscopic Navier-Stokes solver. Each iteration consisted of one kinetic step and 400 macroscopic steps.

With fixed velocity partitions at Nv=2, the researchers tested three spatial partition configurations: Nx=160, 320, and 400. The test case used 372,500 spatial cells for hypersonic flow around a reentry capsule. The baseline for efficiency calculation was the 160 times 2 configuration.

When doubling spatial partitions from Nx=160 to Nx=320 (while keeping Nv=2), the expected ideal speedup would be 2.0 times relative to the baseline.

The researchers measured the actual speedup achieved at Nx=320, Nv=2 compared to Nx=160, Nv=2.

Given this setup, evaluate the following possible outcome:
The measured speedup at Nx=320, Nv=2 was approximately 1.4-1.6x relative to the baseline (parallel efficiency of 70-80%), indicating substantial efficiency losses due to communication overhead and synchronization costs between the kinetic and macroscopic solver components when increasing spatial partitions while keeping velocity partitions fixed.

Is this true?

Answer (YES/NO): NO